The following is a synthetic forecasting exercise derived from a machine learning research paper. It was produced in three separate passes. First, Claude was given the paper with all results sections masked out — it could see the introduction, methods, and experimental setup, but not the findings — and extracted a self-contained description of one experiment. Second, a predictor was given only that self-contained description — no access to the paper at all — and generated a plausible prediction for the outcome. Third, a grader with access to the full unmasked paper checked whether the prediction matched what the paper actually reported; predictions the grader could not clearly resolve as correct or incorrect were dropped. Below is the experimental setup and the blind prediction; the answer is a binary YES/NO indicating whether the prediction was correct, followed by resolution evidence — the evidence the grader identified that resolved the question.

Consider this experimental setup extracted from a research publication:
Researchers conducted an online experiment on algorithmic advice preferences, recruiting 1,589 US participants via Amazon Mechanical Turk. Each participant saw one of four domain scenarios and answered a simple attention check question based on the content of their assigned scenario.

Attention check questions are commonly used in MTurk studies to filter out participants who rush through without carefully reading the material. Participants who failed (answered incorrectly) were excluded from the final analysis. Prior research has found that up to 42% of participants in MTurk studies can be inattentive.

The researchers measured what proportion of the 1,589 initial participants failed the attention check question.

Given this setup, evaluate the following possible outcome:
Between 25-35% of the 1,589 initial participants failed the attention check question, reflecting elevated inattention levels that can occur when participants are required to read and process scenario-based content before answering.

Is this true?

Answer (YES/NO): YES